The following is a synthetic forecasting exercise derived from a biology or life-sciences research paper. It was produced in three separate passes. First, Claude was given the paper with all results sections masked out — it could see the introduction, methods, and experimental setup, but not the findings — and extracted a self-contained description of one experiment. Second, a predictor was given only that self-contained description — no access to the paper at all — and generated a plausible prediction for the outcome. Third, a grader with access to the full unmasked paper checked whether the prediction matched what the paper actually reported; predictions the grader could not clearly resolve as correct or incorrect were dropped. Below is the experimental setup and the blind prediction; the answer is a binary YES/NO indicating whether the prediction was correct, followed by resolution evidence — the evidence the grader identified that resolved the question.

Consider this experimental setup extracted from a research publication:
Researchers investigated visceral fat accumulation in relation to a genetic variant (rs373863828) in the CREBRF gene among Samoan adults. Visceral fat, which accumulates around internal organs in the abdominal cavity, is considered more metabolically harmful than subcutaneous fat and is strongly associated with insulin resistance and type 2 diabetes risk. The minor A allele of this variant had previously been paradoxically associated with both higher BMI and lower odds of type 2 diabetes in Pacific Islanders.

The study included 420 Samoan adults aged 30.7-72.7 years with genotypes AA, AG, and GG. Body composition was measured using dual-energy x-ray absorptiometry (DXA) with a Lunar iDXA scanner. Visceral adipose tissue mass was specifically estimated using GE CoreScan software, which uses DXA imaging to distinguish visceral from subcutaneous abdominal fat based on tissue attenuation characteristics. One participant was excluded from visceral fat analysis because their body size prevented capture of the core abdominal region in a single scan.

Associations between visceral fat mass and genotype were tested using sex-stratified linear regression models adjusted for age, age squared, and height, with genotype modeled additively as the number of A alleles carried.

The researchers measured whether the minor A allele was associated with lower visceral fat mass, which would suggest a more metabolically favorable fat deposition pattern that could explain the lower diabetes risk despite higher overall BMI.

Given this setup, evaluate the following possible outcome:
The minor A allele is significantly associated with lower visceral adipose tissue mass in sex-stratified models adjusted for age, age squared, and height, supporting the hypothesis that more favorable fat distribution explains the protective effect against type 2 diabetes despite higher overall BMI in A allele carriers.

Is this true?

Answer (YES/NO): NO